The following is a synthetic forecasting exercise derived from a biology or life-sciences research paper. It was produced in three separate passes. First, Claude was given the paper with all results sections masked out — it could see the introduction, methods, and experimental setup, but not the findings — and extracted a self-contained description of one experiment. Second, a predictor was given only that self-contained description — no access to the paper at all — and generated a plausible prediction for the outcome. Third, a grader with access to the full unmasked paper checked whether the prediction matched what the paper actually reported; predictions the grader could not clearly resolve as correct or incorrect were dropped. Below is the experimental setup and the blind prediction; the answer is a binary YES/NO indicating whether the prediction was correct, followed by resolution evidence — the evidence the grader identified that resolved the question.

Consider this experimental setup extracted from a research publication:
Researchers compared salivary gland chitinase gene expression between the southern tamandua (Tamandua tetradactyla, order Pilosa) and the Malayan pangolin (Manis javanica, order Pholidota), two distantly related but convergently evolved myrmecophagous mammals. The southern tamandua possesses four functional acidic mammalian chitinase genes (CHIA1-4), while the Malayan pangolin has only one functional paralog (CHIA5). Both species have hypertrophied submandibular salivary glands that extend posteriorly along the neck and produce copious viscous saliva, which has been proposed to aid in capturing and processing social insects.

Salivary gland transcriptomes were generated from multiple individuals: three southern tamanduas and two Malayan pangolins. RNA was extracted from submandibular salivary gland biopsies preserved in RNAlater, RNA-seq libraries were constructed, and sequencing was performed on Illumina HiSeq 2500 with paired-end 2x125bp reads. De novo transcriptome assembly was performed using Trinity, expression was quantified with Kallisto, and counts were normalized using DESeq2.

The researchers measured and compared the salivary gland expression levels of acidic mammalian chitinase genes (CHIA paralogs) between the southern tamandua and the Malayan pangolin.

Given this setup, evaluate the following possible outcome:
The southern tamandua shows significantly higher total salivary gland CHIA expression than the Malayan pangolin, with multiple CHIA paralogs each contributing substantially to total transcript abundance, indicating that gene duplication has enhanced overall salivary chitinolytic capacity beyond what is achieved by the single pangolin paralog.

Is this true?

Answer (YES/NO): NO